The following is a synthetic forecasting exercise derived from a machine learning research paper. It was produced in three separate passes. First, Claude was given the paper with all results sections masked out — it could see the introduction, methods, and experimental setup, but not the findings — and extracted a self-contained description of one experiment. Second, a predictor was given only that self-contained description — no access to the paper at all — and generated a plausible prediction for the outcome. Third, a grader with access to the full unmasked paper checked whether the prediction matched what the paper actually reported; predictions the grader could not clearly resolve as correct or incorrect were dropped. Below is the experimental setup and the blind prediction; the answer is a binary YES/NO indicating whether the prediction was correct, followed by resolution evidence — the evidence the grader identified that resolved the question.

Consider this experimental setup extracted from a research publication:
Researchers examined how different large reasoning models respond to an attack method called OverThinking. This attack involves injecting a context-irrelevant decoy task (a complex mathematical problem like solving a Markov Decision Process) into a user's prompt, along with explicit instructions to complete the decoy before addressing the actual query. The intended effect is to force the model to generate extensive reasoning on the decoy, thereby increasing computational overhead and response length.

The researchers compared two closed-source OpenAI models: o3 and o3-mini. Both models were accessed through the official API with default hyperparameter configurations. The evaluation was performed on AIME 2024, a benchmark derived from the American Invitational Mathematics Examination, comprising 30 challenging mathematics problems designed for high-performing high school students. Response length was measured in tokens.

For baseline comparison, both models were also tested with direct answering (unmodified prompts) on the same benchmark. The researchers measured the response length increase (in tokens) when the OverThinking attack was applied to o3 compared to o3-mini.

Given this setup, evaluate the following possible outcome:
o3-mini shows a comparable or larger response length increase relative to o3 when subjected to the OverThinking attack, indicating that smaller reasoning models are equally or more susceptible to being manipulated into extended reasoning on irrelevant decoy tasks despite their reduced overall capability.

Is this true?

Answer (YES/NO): YES